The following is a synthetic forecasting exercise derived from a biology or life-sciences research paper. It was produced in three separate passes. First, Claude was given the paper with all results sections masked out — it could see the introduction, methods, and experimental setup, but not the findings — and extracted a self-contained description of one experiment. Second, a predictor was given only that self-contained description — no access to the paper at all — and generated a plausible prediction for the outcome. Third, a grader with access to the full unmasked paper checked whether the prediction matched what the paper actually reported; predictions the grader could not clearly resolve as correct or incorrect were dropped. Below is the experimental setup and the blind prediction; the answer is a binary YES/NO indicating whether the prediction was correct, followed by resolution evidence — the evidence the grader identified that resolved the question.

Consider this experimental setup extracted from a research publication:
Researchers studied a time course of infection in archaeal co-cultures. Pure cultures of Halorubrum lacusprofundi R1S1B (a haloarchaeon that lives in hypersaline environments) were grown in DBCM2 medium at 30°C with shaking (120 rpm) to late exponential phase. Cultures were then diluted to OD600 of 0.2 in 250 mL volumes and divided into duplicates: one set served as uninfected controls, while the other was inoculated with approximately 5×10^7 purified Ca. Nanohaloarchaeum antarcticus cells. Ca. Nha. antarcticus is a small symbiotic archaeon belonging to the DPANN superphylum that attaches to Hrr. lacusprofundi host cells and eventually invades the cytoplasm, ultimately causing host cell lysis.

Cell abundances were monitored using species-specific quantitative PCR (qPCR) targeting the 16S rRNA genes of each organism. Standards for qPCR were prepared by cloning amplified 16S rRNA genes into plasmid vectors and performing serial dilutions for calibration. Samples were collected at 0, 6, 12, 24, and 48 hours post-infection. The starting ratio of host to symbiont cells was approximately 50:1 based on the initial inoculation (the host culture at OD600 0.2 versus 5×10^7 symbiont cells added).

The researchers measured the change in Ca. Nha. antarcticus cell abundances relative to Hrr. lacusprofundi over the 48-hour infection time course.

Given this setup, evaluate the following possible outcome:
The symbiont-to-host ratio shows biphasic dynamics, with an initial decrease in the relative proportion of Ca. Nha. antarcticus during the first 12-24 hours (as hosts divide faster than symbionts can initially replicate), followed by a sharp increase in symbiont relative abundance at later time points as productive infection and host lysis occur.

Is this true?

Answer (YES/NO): NO